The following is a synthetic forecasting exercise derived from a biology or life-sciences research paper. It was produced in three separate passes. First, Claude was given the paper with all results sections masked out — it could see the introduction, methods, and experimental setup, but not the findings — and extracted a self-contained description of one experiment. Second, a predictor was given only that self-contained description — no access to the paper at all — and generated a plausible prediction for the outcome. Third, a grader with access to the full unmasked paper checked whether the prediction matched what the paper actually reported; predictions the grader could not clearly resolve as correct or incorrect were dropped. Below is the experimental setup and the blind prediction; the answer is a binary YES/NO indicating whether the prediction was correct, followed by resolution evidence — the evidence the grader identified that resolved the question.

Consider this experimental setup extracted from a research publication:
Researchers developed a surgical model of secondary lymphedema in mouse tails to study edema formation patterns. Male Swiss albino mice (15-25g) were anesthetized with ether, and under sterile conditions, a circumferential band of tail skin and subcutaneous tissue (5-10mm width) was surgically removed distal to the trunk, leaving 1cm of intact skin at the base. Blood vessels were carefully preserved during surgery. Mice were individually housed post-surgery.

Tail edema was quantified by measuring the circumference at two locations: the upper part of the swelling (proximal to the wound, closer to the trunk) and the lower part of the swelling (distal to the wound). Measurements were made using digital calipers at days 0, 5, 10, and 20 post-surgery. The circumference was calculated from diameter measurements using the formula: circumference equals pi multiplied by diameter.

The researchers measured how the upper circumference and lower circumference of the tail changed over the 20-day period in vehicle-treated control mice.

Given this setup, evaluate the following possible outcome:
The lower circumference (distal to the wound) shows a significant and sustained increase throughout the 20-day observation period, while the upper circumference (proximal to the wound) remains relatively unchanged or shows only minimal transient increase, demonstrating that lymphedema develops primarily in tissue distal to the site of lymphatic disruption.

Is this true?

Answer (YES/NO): NO